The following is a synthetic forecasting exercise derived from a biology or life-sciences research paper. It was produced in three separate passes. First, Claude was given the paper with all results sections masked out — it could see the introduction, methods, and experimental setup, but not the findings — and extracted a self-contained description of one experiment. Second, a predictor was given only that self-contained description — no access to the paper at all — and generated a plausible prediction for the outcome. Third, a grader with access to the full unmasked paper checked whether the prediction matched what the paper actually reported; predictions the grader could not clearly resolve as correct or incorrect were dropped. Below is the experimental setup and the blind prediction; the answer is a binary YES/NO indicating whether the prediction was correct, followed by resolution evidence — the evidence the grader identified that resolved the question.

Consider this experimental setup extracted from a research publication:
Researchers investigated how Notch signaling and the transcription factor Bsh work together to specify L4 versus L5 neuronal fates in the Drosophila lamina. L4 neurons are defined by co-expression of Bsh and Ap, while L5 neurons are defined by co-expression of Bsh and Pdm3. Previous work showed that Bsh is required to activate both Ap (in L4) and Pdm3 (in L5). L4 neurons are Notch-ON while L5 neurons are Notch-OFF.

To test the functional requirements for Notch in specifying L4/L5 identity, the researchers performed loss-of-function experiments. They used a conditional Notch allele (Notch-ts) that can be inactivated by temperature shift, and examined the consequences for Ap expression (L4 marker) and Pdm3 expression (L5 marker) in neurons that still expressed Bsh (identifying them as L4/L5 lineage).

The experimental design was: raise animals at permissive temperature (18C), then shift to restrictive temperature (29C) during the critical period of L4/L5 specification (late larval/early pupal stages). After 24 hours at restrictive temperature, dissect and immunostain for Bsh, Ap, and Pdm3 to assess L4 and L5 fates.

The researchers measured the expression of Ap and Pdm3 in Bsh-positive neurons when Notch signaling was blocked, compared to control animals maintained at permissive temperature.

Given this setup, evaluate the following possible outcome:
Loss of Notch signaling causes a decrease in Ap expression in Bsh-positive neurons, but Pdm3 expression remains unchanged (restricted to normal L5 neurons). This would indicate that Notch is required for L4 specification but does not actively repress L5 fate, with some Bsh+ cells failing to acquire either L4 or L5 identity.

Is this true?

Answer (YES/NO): NO